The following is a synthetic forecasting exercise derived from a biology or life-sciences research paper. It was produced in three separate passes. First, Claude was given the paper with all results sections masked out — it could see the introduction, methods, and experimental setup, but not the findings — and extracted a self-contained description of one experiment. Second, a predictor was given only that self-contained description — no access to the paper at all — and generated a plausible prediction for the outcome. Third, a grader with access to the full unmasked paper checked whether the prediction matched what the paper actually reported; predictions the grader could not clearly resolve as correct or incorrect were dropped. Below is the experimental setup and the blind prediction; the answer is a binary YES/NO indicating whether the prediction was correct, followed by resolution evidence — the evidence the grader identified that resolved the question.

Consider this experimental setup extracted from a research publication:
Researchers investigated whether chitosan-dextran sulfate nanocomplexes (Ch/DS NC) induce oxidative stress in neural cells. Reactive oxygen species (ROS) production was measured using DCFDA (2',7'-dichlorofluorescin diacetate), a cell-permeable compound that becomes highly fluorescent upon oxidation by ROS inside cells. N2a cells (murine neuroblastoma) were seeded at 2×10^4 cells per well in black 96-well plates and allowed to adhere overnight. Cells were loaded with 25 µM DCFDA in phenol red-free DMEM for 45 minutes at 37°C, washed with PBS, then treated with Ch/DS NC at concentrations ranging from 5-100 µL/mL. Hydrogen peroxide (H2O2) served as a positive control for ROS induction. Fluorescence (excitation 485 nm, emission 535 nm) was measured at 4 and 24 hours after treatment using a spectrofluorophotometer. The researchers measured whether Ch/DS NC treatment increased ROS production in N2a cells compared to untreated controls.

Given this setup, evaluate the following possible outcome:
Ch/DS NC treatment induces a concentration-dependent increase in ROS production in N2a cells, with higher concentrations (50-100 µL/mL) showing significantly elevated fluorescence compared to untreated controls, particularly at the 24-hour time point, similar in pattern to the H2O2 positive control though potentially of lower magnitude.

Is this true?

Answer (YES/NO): NO